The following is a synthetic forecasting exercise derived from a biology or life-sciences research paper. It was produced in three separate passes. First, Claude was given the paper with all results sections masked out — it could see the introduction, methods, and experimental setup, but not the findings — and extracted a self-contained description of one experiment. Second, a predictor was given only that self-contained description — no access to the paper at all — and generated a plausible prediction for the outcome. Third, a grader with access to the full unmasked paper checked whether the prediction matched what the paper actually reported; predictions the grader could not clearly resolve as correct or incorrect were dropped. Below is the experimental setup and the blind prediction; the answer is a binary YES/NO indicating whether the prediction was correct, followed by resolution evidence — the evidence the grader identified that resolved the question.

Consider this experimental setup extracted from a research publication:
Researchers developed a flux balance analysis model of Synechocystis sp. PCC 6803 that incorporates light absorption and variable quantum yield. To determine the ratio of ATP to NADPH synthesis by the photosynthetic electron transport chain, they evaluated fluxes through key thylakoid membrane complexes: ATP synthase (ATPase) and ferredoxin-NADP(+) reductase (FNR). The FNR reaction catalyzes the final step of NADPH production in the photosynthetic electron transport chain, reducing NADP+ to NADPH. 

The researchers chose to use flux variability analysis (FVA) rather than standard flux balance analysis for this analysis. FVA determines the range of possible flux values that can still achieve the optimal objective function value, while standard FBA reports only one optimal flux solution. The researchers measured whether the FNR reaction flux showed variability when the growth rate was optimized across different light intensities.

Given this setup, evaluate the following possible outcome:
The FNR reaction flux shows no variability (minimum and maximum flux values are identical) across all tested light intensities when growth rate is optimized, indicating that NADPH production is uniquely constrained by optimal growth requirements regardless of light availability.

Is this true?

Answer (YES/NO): NO